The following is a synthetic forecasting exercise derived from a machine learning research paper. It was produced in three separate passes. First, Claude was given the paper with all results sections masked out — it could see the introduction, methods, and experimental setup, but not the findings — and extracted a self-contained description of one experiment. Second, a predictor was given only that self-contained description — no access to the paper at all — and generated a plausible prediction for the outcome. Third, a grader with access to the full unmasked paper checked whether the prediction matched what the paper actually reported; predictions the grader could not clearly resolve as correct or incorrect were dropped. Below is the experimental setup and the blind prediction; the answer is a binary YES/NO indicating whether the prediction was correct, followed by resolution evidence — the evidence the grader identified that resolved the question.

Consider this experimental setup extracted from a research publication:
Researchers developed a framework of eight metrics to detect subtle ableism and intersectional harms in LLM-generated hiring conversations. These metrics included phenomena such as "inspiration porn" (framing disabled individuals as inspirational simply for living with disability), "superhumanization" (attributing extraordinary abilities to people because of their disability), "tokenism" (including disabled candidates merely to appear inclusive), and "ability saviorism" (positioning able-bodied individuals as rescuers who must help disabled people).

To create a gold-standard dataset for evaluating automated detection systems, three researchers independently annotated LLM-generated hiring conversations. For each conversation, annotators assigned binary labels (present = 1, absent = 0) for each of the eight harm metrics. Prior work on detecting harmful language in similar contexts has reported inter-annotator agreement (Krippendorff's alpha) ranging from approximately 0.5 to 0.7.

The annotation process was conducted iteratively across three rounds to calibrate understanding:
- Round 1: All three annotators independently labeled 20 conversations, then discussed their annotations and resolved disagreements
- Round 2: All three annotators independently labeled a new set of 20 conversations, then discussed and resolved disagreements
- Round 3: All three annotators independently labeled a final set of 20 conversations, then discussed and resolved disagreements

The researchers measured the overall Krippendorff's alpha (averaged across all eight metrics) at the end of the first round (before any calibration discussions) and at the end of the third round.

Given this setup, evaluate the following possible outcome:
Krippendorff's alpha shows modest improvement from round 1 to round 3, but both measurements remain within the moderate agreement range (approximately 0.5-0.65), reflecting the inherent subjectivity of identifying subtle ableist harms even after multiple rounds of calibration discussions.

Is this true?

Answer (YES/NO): NO